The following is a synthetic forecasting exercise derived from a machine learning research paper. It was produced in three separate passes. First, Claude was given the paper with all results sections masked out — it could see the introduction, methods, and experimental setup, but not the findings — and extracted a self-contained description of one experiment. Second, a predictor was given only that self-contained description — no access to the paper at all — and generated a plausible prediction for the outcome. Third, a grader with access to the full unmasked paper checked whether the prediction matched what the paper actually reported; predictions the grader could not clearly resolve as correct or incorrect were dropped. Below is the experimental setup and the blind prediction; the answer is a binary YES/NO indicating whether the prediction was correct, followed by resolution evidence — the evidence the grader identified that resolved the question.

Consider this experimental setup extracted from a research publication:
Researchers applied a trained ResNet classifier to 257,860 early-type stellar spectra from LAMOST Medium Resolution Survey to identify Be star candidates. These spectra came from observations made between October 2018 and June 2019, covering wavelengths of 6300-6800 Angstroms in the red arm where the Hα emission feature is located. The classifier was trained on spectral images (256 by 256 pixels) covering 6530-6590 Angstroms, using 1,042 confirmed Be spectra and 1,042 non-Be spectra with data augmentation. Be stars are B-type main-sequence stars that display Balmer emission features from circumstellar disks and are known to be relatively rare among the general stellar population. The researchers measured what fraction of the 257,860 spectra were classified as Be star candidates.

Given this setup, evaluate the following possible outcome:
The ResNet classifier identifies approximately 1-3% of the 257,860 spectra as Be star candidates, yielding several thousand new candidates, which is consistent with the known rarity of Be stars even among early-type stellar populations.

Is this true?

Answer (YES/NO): NO